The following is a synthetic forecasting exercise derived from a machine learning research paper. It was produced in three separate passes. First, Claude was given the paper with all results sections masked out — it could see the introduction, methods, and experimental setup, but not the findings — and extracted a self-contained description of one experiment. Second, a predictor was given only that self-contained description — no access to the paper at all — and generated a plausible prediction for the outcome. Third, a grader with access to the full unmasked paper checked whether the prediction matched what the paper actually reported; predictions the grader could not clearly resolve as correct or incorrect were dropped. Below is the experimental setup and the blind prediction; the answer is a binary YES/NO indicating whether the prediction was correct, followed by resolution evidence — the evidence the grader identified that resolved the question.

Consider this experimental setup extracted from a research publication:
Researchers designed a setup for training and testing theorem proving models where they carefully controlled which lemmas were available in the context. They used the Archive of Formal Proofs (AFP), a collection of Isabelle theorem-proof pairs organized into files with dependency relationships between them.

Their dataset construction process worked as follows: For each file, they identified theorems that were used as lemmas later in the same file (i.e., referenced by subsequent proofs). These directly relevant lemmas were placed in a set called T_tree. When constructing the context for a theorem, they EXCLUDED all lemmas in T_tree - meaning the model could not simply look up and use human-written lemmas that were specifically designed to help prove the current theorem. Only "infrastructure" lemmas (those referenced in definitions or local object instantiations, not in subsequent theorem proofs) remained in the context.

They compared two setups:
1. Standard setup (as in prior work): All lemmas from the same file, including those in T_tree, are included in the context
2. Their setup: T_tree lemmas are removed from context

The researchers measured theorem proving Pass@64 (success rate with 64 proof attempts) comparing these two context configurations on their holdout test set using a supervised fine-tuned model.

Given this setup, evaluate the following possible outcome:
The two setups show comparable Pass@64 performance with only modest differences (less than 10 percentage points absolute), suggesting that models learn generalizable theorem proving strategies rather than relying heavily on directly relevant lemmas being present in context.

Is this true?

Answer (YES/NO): NO